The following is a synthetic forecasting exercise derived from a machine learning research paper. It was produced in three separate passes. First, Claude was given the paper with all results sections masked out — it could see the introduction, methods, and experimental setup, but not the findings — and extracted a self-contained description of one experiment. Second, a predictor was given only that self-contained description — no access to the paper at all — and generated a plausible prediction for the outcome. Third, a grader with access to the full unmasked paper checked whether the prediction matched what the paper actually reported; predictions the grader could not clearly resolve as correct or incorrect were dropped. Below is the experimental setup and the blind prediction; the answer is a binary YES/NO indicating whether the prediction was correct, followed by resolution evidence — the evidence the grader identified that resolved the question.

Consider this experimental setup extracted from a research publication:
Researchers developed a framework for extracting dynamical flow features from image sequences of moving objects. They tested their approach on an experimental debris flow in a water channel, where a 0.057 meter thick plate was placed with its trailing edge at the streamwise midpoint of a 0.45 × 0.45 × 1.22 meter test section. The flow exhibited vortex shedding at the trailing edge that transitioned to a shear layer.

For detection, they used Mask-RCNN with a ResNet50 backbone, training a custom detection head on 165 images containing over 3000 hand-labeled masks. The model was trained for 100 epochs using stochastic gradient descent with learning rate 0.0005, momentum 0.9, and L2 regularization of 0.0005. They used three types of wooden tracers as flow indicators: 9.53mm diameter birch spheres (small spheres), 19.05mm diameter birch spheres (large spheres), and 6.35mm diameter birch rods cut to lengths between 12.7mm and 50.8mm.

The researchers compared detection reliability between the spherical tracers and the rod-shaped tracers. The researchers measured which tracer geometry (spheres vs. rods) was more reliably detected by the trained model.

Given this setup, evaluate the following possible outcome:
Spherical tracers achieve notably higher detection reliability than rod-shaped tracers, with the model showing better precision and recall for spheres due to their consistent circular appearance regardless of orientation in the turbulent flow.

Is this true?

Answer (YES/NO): YES